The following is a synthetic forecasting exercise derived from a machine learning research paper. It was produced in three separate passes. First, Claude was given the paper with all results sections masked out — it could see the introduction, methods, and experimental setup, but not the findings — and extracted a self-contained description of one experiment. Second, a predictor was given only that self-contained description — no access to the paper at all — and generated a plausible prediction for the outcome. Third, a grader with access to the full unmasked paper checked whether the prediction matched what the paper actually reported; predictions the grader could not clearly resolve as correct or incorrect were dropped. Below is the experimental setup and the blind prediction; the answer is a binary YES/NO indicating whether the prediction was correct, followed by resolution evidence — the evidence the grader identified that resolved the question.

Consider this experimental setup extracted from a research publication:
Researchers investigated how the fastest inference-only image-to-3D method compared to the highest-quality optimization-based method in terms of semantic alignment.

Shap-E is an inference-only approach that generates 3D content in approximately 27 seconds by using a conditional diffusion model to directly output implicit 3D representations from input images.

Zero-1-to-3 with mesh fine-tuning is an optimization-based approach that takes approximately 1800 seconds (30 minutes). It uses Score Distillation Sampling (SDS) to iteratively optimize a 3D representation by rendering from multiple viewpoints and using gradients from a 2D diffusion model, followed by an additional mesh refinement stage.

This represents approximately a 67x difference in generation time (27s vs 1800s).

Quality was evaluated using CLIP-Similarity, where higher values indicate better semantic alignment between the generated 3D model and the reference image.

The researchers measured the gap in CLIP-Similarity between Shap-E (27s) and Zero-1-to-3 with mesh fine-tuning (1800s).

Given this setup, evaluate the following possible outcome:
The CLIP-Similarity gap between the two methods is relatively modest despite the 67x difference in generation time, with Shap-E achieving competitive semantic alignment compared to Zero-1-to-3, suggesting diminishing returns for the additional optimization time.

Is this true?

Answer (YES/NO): NO